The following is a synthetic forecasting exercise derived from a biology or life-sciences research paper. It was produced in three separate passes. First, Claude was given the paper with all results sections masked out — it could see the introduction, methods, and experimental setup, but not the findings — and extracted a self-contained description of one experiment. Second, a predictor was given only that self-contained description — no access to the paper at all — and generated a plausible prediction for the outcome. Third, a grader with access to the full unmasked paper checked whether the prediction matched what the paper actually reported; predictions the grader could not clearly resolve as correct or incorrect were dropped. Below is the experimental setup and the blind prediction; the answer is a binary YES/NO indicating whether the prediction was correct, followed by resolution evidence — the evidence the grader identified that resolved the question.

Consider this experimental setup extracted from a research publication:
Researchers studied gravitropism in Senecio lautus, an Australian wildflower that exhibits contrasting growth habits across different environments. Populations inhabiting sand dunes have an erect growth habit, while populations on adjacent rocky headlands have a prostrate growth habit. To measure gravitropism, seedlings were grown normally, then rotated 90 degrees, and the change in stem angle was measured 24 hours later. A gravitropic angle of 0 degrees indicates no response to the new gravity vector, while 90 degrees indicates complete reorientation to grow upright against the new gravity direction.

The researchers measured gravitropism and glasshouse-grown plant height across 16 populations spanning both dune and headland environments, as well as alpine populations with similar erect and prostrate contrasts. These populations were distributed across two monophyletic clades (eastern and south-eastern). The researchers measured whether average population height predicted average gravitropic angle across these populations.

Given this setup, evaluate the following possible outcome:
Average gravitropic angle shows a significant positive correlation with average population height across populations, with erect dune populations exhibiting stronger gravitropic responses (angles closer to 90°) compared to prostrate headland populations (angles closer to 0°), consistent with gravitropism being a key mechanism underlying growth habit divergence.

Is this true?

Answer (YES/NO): YES